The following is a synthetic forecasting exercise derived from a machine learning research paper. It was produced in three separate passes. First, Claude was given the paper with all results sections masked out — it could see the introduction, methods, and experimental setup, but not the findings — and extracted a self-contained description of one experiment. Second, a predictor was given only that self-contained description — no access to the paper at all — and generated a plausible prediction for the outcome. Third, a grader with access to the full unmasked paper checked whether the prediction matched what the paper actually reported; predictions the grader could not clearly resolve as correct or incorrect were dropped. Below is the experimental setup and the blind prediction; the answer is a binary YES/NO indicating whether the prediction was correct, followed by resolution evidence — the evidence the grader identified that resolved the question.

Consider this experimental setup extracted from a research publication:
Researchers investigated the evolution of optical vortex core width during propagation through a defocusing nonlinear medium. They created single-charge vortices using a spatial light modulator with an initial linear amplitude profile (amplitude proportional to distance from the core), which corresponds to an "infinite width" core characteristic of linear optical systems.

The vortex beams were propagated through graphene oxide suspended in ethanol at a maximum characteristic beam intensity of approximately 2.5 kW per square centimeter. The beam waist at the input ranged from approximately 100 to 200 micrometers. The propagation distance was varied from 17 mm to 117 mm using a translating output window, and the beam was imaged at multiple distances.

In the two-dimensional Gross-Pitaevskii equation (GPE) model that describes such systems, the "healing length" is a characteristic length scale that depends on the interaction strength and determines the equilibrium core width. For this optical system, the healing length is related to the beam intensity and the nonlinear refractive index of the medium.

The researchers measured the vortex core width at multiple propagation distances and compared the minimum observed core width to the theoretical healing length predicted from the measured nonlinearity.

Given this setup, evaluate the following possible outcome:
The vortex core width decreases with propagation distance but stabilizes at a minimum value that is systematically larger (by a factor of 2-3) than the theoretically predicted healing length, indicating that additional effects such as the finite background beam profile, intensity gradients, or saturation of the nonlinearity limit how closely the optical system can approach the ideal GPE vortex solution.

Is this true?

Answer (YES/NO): NO